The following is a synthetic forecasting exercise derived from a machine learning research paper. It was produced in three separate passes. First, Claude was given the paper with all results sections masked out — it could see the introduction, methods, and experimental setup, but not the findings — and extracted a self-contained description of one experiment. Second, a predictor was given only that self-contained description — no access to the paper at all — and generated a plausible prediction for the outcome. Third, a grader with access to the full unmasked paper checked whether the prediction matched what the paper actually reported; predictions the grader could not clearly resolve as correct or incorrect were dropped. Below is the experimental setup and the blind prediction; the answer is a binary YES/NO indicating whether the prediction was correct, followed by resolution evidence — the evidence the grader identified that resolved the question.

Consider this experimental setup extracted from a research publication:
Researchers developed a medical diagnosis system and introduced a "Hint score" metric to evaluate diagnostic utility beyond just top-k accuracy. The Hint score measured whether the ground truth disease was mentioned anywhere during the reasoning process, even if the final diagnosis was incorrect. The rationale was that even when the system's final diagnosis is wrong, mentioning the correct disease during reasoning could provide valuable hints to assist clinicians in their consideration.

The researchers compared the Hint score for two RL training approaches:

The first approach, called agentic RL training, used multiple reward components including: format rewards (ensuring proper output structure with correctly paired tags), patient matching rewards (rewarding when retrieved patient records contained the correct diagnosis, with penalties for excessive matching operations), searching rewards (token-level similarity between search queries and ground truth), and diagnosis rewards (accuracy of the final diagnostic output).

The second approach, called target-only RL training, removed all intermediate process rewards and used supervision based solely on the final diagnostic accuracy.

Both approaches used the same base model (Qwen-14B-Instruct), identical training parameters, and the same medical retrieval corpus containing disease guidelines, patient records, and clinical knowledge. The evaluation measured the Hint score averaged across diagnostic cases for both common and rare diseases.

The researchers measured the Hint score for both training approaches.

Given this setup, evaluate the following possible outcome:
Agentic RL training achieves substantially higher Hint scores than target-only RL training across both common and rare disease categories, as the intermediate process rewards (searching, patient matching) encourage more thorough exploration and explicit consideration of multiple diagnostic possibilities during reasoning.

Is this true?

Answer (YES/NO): YES